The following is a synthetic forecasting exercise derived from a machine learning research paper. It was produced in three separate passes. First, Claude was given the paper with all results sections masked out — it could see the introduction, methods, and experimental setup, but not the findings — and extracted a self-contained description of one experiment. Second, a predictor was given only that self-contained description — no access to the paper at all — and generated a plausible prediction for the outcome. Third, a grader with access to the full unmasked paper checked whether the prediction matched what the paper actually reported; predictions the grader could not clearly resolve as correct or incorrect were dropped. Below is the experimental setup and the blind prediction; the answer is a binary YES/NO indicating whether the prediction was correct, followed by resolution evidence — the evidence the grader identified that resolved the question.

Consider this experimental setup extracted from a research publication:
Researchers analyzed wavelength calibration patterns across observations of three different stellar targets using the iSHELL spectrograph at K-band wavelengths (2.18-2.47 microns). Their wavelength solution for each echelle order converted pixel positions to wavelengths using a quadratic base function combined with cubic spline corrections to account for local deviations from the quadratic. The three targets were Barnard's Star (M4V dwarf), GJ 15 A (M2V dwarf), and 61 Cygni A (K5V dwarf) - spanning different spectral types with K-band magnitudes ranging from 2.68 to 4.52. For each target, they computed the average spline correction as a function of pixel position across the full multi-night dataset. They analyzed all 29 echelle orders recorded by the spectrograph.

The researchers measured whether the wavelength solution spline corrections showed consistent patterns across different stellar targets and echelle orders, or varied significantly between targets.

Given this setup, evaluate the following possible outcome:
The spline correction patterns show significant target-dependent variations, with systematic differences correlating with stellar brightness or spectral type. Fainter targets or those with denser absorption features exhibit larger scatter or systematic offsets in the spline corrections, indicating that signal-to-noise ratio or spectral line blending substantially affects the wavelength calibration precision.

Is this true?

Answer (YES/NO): NO